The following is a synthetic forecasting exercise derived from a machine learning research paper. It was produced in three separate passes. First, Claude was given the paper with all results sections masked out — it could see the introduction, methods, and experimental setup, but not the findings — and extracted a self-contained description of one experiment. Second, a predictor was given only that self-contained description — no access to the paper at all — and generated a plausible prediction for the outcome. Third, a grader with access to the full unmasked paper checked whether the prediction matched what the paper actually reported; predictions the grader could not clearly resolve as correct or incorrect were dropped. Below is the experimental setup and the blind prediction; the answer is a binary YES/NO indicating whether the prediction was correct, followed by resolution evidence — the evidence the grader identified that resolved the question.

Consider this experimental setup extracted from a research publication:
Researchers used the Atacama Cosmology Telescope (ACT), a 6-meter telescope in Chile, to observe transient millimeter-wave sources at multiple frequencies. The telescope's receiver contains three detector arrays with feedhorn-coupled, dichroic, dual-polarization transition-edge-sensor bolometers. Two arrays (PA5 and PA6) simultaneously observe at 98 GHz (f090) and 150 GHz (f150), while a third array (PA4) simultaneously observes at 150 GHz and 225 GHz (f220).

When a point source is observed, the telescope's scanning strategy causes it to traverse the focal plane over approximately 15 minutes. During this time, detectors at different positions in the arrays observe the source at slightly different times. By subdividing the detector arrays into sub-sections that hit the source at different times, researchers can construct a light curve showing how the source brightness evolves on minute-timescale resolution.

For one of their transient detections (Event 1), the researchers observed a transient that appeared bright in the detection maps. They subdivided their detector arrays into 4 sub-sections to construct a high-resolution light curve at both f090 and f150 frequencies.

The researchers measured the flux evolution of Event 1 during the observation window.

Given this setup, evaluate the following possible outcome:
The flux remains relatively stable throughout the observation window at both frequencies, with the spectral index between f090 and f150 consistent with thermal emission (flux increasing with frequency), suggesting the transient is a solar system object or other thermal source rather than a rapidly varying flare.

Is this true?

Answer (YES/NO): NO